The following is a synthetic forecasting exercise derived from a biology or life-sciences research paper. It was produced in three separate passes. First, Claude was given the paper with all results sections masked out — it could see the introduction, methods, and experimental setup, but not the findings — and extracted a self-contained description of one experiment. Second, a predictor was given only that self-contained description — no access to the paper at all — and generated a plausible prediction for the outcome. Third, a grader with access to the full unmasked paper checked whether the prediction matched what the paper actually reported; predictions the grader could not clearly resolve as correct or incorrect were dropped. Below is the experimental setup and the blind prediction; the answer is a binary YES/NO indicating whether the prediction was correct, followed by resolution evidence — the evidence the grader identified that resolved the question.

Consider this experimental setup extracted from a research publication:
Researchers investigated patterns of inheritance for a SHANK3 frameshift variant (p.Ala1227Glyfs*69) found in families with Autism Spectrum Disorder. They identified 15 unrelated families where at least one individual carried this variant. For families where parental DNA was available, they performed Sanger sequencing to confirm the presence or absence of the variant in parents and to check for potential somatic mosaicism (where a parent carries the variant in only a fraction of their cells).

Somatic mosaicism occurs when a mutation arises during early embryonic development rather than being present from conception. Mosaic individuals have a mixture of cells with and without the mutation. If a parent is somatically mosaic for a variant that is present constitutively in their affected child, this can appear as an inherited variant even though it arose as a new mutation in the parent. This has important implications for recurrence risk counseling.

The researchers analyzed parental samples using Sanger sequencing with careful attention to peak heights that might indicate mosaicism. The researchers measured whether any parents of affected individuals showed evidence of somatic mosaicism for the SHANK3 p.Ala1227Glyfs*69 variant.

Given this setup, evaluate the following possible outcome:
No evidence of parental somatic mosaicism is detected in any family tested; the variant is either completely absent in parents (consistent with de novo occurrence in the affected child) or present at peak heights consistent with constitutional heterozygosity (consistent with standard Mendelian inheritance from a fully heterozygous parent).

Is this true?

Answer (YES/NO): NO